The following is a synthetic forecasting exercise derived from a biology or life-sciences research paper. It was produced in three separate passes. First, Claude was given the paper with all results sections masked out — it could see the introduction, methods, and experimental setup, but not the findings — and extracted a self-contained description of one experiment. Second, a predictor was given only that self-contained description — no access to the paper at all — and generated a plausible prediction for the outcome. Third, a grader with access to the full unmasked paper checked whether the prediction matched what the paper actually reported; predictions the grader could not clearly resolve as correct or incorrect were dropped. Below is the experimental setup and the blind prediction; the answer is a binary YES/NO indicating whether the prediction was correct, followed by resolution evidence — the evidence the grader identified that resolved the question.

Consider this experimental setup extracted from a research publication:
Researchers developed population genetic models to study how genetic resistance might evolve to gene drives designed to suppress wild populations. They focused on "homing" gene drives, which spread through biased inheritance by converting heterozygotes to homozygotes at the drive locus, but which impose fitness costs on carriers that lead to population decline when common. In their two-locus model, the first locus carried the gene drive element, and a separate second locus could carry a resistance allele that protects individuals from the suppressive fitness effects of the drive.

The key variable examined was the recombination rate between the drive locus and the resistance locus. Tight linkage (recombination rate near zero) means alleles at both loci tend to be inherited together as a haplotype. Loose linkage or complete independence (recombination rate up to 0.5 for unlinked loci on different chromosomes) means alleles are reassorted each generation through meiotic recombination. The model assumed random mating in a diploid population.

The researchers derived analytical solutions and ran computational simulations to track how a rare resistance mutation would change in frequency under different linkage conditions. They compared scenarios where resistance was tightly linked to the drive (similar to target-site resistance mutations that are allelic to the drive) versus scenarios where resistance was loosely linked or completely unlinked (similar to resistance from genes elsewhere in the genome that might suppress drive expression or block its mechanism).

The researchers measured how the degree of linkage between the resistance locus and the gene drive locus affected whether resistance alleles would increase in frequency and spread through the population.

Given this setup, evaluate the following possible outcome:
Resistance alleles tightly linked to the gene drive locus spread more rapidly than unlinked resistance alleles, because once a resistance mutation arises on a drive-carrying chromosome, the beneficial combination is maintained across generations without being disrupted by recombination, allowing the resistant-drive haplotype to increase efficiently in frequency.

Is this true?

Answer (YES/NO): NO